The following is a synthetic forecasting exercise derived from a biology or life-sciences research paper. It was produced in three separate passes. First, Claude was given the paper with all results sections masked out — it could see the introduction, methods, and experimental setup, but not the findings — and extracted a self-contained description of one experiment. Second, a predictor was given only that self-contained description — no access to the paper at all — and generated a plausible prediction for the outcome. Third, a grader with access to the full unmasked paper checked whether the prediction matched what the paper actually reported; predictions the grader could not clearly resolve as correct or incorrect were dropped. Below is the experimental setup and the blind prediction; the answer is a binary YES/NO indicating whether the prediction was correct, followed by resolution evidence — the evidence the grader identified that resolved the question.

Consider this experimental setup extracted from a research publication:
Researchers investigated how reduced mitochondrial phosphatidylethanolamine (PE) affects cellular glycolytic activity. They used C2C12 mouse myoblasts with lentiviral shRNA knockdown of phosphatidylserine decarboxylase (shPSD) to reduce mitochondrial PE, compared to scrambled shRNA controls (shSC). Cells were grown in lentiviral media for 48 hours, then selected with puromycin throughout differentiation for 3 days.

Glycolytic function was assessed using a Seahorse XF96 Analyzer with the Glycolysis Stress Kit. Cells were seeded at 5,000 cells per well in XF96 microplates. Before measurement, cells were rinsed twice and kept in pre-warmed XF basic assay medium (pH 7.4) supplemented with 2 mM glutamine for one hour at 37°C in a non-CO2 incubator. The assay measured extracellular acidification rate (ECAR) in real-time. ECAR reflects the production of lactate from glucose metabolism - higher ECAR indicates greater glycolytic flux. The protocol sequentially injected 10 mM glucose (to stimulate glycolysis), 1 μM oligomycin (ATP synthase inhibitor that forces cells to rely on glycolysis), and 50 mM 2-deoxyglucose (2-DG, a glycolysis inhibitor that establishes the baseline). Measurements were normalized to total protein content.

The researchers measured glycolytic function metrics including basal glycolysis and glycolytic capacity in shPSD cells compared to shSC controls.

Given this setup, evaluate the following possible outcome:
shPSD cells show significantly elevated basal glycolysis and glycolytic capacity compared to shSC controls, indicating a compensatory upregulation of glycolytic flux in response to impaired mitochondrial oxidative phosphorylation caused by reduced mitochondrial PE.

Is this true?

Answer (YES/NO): YES